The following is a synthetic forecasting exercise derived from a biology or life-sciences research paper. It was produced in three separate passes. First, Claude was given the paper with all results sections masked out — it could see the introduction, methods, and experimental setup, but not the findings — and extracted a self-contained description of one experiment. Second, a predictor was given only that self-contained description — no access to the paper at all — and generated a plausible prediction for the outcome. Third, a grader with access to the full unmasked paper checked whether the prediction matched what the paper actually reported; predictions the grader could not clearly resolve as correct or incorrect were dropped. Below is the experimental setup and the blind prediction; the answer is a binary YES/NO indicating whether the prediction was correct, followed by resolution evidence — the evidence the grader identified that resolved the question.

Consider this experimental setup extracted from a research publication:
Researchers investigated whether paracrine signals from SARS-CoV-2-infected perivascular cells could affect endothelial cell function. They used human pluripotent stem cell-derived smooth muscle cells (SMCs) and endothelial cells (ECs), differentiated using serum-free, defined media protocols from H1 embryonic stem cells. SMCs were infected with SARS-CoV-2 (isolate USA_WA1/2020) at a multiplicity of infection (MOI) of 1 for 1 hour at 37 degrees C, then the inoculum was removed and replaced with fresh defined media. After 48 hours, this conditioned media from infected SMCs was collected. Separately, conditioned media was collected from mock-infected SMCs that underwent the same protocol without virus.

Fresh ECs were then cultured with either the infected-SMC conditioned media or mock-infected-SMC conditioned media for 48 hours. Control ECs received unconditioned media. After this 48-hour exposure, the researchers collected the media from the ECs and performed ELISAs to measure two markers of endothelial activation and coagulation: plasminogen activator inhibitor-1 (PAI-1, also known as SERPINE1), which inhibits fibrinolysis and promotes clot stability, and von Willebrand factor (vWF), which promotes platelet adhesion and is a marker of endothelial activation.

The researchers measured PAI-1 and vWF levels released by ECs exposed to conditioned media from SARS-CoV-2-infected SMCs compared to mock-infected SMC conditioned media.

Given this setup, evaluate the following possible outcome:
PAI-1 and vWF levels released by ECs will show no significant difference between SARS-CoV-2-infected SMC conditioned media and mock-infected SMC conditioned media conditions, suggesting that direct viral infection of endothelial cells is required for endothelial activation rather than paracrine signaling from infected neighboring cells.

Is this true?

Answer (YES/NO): NO